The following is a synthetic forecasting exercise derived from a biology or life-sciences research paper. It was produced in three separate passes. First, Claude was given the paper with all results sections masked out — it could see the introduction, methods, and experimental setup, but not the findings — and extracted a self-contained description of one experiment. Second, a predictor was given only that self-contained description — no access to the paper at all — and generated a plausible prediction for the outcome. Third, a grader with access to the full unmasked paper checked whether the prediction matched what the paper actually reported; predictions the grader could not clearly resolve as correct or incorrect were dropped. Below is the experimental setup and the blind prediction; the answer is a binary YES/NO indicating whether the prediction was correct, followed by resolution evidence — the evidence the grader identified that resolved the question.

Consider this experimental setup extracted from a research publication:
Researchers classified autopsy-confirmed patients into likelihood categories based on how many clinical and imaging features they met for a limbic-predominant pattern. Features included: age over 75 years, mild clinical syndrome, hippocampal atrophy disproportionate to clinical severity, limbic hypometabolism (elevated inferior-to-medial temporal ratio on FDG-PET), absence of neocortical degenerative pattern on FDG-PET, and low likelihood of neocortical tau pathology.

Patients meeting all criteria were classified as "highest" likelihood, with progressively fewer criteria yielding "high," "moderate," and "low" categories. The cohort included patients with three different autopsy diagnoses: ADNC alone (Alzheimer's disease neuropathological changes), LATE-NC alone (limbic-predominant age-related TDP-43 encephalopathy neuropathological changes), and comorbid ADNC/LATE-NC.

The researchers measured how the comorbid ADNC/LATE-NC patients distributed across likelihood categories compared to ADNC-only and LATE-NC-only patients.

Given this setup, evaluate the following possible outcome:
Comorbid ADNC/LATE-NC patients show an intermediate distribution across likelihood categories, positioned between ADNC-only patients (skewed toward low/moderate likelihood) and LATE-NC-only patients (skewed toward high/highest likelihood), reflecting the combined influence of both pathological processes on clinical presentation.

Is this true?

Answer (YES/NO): YES